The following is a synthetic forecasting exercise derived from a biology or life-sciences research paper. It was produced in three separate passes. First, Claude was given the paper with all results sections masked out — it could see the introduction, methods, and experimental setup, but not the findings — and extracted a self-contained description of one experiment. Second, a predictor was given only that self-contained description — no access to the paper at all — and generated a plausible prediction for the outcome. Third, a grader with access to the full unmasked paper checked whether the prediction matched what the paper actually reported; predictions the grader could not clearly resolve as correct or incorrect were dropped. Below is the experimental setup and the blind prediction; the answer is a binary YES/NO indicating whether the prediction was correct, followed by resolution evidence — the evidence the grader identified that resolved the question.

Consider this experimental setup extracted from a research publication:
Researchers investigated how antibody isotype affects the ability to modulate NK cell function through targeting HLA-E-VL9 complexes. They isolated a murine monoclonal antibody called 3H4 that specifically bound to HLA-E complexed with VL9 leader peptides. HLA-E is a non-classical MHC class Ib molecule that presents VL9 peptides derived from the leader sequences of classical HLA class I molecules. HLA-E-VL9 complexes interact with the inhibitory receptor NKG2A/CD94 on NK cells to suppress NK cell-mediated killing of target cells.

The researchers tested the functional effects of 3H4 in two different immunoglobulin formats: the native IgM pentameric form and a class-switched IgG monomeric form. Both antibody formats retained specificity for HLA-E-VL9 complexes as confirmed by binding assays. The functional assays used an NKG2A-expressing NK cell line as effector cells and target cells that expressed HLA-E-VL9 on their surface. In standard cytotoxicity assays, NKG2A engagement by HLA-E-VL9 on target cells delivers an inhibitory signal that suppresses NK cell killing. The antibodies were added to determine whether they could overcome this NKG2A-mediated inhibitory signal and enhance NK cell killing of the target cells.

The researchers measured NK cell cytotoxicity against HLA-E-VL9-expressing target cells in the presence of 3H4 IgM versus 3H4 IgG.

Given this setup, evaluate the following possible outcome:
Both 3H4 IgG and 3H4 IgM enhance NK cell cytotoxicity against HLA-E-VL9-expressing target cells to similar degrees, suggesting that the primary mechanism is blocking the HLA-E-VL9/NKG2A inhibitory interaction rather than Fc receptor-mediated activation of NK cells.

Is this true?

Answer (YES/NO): NO